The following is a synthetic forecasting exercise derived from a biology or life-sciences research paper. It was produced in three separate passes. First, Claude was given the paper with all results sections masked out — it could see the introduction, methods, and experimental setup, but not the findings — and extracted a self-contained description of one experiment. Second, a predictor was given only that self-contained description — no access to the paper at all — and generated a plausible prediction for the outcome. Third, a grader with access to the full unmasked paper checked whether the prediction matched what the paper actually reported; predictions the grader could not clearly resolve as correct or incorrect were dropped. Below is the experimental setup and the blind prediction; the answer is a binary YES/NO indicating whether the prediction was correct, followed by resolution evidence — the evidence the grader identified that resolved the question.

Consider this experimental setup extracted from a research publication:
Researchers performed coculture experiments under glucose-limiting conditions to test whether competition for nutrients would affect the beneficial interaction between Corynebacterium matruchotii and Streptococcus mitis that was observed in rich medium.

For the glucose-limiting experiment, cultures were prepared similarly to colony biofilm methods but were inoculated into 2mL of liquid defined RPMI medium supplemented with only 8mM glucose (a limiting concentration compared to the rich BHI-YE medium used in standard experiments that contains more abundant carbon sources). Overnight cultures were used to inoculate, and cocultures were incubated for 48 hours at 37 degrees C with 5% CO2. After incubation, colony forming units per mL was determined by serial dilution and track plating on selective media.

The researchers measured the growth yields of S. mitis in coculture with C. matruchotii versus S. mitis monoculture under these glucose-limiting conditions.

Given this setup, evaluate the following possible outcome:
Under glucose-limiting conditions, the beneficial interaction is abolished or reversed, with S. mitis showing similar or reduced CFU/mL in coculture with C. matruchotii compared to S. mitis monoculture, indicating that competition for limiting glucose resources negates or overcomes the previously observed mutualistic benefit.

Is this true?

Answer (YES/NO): NO